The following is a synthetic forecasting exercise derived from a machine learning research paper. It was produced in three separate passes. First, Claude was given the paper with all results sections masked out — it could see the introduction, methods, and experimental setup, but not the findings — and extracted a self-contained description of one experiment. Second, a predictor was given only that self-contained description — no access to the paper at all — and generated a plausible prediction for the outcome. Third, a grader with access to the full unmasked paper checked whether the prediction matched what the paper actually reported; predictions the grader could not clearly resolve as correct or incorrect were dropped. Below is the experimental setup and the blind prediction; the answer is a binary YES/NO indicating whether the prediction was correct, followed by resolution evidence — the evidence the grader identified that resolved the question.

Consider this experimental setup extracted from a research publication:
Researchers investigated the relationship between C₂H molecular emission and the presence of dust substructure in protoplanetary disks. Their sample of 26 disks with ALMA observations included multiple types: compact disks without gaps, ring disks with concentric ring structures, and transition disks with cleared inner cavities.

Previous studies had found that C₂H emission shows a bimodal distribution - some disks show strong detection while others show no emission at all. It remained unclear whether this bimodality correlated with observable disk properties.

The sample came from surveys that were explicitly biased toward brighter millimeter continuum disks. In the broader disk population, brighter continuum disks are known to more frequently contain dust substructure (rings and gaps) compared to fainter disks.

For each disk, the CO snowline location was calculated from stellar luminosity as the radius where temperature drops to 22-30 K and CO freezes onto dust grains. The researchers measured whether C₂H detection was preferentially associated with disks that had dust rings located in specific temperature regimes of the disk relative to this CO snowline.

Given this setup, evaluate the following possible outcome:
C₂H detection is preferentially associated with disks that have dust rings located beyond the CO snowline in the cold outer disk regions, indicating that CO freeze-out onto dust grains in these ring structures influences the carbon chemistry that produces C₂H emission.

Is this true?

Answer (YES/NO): YES